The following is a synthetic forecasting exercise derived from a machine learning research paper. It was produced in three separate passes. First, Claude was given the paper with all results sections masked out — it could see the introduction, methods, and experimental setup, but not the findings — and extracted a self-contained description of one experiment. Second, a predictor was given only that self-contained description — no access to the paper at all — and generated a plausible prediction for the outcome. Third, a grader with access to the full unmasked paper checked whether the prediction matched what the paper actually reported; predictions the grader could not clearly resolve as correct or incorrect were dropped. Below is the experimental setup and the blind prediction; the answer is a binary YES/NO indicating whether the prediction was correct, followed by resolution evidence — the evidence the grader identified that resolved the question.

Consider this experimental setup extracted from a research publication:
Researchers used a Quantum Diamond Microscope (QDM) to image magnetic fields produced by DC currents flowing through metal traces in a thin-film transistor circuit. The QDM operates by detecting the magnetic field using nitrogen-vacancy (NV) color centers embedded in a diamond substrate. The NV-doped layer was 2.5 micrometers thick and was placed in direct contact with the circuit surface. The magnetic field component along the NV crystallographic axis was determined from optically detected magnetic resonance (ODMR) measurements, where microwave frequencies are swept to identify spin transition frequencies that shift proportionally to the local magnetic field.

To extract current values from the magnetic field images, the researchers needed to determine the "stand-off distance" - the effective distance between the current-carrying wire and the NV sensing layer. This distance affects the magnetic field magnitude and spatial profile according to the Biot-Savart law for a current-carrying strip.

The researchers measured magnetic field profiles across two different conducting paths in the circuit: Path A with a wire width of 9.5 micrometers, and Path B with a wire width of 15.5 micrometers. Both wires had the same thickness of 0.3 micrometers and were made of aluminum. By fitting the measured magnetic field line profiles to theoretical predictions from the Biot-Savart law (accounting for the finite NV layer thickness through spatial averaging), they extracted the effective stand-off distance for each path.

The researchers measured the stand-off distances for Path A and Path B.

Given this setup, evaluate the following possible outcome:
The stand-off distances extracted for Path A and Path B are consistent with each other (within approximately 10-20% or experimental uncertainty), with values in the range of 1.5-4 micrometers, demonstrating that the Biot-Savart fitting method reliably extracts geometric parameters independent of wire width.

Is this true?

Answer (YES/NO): YES